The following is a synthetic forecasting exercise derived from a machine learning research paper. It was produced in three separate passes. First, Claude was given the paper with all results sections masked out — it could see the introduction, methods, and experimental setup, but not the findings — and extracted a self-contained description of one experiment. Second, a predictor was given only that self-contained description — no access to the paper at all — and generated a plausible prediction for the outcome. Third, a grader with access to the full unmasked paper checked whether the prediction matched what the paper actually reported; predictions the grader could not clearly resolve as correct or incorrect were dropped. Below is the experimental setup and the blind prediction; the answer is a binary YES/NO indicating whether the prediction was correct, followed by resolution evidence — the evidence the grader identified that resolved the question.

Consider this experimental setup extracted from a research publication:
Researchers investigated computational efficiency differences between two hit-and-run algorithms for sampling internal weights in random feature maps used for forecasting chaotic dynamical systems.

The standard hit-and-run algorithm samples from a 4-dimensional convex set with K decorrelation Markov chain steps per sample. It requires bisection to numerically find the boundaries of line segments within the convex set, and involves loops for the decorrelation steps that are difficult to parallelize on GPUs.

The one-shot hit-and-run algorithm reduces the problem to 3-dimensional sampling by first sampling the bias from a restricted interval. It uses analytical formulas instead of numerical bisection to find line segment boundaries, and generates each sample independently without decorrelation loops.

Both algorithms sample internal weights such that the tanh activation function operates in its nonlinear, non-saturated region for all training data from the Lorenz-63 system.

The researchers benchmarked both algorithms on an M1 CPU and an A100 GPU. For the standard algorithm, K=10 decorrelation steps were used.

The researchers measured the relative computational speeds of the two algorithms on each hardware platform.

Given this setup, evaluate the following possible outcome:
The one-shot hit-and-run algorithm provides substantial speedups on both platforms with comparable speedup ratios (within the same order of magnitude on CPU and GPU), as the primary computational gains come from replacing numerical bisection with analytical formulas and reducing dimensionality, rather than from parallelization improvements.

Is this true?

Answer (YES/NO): NO